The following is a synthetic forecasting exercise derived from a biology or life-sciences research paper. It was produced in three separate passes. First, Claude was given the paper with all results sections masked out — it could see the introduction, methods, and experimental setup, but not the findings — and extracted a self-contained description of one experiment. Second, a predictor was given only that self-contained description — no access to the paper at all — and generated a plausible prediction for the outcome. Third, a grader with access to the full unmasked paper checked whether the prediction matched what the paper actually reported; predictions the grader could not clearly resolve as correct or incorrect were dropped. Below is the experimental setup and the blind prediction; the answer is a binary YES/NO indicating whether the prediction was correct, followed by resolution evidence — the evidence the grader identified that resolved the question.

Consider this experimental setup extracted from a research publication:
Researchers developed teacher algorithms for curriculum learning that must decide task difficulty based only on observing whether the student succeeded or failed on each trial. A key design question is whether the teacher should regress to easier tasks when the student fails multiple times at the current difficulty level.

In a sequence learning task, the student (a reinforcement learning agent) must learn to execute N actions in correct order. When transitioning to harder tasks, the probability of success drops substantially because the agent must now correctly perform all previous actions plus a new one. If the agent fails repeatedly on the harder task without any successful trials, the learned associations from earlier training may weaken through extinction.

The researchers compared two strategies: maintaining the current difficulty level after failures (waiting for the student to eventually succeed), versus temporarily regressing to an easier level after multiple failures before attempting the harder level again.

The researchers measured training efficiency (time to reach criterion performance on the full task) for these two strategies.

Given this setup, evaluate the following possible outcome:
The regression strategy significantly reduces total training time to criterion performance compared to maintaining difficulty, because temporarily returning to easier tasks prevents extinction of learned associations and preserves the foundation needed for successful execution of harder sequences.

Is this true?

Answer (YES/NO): YES